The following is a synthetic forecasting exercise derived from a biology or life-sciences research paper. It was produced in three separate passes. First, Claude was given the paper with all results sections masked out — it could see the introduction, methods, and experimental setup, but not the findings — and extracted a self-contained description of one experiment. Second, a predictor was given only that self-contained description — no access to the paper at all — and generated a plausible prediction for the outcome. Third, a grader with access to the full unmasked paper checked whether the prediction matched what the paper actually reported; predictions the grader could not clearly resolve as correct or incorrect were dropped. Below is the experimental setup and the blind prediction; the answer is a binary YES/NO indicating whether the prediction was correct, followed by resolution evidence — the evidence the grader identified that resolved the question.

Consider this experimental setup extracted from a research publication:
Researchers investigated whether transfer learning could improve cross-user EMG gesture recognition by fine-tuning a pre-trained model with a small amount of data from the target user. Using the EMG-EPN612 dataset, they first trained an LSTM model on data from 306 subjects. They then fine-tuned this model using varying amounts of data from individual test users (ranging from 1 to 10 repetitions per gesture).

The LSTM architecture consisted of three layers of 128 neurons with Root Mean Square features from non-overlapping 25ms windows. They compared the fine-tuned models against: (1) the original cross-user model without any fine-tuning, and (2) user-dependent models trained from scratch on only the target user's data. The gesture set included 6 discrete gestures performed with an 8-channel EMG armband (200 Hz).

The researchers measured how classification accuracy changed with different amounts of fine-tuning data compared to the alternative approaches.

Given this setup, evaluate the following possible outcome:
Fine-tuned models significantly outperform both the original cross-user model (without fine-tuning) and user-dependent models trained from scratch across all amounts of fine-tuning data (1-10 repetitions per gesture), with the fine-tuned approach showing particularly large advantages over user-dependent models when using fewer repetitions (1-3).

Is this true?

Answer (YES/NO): YES